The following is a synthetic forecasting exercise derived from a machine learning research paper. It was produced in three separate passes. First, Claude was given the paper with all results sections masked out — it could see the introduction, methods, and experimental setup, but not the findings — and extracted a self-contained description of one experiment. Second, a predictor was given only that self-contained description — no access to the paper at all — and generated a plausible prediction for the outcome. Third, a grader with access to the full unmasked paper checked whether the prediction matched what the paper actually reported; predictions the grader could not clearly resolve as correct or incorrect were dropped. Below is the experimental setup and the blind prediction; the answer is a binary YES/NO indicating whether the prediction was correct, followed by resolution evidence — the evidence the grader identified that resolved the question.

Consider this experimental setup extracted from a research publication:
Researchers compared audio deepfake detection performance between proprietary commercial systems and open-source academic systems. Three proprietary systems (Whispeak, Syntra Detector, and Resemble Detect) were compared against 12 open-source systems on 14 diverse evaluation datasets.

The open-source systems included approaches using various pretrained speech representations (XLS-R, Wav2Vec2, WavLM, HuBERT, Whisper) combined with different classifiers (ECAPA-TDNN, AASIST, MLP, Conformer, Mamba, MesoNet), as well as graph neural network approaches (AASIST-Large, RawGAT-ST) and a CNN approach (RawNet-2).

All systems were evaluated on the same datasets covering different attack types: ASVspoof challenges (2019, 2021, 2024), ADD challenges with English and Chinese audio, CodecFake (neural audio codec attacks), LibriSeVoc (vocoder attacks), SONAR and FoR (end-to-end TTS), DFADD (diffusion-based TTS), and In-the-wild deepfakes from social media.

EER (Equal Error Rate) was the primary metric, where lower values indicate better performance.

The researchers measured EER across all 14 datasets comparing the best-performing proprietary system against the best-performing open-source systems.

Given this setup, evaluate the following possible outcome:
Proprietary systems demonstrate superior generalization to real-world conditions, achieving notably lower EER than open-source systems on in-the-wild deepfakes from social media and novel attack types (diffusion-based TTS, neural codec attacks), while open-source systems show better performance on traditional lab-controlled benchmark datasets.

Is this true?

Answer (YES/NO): NO